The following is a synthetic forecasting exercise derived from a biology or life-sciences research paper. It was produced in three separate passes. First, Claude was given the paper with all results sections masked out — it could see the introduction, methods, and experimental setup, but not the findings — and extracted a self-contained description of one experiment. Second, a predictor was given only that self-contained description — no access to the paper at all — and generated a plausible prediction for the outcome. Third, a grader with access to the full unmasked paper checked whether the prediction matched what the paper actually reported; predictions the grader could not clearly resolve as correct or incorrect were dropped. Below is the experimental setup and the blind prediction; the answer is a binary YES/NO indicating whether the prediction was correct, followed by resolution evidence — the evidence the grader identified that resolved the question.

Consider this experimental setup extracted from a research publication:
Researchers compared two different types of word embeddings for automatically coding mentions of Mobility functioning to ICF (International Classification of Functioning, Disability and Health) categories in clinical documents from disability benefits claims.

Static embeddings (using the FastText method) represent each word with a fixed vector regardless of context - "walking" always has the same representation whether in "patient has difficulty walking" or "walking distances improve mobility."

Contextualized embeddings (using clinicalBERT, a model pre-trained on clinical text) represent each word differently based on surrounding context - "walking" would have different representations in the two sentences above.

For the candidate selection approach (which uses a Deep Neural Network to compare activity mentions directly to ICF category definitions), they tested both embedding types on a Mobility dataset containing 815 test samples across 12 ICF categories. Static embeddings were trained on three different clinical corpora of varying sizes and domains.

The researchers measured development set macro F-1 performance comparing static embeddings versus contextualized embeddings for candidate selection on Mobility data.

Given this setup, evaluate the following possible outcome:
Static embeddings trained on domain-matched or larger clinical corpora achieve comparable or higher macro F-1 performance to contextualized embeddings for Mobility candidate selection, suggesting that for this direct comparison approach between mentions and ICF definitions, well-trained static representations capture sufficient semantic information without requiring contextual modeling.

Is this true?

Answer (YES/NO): NO